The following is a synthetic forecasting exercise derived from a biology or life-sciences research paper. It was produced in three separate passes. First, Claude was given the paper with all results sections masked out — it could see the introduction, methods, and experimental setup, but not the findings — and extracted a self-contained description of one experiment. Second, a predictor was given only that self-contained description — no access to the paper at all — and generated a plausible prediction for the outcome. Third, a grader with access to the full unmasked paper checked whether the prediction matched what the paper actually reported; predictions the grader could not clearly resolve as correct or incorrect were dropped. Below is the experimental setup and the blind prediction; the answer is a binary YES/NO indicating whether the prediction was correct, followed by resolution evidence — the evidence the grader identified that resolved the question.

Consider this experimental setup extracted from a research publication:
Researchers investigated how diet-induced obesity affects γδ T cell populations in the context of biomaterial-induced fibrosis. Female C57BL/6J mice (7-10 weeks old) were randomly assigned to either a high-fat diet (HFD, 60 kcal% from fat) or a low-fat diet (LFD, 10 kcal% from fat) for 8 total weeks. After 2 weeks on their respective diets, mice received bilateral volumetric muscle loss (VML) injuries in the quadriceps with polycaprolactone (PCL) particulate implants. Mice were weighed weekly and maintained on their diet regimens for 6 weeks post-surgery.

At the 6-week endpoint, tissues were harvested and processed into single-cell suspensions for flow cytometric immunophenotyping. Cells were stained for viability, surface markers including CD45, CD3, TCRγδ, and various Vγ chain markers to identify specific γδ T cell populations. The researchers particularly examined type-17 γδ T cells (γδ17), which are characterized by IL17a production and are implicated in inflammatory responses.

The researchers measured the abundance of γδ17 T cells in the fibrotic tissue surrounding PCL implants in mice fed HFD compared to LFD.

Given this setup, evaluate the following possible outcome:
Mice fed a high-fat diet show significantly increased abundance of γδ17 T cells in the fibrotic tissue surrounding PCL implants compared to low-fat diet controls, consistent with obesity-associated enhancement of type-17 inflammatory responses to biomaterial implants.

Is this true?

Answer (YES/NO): YES